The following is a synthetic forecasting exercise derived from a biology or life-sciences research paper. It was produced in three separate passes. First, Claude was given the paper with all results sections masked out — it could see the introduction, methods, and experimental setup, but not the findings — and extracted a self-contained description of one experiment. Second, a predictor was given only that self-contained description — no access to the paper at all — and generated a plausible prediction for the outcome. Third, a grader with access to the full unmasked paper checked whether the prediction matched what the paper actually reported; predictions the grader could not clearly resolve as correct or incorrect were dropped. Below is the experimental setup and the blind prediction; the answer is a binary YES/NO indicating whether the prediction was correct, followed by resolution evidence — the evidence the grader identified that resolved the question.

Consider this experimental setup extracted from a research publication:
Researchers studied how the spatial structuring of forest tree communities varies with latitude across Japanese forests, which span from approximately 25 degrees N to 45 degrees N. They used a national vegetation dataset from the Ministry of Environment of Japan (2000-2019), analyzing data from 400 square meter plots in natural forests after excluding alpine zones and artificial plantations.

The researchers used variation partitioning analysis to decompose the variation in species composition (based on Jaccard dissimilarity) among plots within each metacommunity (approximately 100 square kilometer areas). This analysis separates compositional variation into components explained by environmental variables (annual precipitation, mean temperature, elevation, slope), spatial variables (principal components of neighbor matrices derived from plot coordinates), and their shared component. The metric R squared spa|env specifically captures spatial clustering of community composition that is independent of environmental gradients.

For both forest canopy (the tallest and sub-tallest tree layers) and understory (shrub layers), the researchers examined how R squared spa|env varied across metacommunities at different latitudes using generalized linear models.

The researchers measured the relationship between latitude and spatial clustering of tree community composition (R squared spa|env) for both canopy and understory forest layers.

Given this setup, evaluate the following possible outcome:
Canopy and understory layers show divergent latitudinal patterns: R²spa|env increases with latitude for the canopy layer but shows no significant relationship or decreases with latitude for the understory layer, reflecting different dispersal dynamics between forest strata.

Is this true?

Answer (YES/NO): NO